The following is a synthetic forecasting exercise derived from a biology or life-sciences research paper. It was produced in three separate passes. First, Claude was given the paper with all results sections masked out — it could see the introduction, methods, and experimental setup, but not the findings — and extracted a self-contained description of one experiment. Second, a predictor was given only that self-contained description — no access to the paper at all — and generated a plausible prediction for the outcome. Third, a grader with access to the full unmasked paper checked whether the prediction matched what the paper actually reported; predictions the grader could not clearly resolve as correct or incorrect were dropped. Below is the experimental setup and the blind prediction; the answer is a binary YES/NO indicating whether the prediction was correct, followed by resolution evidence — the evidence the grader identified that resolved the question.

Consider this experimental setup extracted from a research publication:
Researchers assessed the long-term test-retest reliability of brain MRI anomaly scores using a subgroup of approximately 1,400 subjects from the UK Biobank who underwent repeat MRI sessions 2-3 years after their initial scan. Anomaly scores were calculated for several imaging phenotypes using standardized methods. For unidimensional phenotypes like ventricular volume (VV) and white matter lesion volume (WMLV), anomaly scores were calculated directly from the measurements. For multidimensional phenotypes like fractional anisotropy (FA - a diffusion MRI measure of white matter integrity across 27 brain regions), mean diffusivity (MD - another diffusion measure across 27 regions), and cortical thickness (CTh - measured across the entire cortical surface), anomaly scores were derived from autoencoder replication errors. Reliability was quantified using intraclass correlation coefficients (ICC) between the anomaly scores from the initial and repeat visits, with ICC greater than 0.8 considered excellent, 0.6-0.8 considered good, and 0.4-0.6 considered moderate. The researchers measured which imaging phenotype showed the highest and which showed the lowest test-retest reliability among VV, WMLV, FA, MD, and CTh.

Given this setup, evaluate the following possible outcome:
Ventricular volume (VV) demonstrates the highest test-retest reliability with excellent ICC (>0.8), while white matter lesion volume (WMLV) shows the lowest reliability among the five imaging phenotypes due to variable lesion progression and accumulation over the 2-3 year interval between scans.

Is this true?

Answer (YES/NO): NO